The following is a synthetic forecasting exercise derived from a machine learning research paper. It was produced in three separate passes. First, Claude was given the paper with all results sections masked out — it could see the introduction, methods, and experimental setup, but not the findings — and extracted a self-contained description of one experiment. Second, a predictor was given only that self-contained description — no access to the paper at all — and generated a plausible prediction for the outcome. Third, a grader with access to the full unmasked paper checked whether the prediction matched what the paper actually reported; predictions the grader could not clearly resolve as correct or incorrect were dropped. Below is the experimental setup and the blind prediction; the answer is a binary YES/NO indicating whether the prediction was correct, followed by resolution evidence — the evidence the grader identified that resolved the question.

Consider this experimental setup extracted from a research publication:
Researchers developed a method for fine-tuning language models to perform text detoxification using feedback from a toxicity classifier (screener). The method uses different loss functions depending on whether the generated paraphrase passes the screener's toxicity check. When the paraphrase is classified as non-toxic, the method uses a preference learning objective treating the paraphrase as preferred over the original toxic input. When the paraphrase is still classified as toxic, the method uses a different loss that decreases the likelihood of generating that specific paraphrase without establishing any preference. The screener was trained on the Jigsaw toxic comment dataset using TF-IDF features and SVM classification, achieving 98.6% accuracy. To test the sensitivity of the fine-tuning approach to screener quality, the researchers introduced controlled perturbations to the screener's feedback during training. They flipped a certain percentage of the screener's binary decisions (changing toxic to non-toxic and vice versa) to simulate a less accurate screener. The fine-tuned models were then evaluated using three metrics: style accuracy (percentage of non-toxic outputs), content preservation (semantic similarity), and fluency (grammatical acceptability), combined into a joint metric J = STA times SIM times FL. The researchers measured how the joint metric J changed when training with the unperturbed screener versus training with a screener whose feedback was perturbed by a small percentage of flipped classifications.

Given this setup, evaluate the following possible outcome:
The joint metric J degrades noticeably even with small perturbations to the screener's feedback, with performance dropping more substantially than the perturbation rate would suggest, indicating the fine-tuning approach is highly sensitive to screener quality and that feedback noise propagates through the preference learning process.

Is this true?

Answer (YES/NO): YES